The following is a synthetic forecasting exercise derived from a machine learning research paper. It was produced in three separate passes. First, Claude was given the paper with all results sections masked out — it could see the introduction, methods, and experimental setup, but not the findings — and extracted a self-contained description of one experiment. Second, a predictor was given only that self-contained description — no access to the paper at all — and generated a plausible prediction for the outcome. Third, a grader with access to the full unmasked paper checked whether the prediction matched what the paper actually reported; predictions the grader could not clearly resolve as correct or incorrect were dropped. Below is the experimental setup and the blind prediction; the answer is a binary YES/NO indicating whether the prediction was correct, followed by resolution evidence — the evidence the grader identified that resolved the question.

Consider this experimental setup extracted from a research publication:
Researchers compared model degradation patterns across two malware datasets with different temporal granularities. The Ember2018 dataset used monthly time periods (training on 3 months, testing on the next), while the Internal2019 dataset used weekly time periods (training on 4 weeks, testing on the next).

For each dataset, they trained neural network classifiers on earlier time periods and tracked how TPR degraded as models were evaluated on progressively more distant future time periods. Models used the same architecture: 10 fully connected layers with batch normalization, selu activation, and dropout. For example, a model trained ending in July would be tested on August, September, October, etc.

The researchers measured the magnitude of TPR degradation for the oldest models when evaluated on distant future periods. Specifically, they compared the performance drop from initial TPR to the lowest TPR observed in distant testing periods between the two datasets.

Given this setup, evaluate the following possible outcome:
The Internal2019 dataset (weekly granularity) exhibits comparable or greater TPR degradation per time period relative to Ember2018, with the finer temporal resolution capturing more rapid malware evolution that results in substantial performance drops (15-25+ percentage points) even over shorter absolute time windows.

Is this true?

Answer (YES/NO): YES